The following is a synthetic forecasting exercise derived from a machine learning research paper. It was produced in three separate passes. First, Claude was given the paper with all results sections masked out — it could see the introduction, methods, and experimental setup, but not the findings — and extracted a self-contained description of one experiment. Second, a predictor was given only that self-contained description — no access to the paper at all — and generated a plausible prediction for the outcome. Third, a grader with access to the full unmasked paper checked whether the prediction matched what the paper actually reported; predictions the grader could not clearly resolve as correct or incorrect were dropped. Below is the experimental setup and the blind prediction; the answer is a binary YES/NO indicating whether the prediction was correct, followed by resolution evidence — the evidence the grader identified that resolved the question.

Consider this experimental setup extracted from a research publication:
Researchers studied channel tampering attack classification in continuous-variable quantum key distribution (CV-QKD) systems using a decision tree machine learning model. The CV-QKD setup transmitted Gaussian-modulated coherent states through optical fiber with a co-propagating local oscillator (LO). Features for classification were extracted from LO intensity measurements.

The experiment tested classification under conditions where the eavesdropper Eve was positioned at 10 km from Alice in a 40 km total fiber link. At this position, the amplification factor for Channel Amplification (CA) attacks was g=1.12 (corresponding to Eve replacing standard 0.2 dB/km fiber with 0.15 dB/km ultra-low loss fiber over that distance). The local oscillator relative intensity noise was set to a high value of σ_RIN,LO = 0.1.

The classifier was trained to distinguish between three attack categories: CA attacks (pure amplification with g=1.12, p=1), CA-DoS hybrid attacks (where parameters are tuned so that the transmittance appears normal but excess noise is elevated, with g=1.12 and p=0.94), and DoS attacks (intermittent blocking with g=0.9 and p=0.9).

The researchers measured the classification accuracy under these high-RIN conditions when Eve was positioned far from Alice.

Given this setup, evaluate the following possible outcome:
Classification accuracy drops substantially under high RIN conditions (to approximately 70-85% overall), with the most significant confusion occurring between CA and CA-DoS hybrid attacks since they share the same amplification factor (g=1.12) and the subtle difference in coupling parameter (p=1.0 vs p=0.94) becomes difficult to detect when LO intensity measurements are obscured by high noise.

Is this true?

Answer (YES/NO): NO